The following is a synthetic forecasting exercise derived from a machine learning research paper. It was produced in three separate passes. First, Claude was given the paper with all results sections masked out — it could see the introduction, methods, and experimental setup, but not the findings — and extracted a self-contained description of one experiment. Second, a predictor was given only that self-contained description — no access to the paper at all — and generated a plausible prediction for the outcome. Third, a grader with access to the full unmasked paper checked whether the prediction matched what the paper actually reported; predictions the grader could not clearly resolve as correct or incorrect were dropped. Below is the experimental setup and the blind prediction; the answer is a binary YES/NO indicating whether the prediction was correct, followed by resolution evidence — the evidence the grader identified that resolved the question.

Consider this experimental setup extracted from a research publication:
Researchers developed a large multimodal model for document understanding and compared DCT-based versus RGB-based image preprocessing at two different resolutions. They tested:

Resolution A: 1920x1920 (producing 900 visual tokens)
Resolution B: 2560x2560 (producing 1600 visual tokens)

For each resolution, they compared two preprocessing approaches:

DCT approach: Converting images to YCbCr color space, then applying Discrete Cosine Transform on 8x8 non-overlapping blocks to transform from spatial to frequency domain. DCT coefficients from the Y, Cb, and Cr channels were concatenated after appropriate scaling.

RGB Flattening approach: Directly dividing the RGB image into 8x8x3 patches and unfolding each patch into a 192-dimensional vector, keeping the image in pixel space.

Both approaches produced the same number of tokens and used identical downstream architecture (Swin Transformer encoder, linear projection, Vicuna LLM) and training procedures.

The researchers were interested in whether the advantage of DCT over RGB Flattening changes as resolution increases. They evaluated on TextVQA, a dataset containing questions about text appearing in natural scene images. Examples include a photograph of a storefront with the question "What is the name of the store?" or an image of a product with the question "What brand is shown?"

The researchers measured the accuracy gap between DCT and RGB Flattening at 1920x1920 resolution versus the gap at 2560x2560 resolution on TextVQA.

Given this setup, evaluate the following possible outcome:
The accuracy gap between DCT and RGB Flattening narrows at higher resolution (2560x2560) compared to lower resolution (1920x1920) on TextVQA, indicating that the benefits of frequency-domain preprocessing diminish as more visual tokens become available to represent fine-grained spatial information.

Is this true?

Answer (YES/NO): NO